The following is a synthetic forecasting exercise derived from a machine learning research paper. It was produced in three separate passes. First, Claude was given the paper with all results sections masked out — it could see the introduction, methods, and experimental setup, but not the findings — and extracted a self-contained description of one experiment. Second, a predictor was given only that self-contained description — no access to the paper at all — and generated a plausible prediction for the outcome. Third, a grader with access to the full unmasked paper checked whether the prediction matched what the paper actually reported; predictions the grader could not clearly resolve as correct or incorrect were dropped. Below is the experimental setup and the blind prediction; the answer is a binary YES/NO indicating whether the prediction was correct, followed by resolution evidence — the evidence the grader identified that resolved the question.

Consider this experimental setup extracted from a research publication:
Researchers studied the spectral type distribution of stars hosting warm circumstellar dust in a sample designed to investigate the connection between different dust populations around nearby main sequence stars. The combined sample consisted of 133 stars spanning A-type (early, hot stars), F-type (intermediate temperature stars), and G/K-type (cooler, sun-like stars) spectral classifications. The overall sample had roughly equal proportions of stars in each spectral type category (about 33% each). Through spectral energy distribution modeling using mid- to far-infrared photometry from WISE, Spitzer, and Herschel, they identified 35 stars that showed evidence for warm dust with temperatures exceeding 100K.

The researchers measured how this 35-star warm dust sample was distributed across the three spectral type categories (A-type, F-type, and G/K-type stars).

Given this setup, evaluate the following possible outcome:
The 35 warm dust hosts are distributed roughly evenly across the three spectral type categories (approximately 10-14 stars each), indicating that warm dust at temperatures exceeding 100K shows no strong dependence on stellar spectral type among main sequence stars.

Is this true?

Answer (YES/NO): NO